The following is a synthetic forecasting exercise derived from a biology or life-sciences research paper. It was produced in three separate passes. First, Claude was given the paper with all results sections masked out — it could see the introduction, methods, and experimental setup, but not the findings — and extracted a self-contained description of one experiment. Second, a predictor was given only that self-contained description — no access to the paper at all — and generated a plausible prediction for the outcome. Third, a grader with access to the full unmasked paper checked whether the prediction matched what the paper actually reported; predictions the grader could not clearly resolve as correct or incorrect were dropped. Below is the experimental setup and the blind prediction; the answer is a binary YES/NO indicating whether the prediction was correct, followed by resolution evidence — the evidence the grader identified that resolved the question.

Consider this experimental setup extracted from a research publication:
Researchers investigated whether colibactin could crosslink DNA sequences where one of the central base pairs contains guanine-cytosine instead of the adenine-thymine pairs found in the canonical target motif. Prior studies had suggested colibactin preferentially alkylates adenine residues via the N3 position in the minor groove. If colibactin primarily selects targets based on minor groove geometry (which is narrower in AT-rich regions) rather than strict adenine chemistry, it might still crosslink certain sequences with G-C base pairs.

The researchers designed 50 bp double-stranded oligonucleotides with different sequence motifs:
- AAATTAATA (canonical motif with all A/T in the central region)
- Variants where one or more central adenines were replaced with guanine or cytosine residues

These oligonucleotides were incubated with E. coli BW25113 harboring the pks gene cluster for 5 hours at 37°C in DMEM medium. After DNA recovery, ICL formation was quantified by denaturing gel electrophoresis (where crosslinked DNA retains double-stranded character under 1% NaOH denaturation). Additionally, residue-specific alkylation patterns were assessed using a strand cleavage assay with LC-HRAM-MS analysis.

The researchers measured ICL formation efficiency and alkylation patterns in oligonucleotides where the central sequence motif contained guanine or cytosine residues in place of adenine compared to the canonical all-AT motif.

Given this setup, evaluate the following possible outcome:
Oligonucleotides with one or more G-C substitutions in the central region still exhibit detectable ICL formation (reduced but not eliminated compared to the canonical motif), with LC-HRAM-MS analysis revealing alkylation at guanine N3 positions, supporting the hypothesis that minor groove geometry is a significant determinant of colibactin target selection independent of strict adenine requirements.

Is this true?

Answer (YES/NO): NO